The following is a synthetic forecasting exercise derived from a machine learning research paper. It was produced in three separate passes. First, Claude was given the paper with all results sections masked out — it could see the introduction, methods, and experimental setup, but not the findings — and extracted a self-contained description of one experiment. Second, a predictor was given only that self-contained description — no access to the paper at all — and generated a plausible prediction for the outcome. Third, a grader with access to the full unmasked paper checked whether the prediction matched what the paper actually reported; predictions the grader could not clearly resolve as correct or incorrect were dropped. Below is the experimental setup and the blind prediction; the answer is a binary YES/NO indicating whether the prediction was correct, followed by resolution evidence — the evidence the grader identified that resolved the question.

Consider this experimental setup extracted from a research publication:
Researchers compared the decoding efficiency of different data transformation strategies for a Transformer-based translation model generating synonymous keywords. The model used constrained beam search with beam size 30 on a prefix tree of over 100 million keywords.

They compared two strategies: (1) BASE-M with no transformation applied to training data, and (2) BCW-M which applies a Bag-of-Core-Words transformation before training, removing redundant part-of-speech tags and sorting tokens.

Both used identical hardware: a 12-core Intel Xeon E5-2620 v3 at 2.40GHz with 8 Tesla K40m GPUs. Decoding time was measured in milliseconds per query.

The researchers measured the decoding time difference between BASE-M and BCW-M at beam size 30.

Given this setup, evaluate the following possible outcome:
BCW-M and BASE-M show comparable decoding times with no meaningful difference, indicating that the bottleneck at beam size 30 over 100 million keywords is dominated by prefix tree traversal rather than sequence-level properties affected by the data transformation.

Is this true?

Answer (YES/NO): YES